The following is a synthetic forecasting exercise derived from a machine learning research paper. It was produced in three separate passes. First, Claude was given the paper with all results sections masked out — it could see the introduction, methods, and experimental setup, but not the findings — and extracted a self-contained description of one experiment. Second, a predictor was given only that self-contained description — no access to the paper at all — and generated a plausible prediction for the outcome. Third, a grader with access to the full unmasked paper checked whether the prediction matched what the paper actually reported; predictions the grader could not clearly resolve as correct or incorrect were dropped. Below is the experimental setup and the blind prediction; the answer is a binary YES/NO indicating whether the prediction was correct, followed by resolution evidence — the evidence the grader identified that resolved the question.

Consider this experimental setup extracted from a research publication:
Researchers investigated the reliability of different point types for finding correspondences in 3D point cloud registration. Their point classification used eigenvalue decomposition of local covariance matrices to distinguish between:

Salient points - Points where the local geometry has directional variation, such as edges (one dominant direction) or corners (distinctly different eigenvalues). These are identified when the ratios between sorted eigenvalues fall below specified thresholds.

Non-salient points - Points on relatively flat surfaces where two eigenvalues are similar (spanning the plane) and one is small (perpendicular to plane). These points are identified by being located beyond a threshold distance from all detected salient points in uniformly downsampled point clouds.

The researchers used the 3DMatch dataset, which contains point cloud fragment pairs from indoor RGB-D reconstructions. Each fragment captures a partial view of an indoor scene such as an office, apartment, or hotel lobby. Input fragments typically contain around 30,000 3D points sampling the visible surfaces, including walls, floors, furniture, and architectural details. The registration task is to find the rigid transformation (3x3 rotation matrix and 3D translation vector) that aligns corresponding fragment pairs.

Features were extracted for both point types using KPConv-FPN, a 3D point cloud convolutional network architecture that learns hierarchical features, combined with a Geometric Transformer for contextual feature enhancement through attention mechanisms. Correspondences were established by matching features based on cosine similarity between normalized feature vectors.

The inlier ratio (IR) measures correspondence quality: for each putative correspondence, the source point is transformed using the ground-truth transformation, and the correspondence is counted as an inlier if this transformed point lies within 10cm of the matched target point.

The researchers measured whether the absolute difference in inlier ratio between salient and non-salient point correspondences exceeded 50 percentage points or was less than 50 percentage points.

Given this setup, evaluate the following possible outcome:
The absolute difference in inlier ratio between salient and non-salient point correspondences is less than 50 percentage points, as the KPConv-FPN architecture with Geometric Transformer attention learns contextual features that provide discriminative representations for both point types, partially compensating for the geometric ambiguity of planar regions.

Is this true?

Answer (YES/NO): NO